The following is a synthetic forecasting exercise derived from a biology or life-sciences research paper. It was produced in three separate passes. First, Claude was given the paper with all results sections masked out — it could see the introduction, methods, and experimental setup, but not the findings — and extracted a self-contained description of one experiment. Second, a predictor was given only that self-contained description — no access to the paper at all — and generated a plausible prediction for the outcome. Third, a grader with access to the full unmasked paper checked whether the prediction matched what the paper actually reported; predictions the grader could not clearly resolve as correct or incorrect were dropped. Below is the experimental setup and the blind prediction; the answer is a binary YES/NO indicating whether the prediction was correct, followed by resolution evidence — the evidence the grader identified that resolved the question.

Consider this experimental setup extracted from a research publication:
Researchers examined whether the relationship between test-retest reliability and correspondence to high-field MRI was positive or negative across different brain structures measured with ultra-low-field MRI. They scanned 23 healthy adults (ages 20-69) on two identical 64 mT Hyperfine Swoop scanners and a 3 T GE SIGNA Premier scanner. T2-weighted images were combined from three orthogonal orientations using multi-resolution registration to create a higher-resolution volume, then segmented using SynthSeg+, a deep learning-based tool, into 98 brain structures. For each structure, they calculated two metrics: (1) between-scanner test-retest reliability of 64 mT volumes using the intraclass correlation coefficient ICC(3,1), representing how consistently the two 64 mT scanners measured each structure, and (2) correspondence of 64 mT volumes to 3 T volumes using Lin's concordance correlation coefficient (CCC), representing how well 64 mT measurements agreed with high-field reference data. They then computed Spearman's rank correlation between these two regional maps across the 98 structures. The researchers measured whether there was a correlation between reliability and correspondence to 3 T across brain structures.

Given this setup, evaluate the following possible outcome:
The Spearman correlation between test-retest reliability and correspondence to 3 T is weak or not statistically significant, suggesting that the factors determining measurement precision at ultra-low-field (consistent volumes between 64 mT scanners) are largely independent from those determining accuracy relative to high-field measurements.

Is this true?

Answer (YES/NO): NO